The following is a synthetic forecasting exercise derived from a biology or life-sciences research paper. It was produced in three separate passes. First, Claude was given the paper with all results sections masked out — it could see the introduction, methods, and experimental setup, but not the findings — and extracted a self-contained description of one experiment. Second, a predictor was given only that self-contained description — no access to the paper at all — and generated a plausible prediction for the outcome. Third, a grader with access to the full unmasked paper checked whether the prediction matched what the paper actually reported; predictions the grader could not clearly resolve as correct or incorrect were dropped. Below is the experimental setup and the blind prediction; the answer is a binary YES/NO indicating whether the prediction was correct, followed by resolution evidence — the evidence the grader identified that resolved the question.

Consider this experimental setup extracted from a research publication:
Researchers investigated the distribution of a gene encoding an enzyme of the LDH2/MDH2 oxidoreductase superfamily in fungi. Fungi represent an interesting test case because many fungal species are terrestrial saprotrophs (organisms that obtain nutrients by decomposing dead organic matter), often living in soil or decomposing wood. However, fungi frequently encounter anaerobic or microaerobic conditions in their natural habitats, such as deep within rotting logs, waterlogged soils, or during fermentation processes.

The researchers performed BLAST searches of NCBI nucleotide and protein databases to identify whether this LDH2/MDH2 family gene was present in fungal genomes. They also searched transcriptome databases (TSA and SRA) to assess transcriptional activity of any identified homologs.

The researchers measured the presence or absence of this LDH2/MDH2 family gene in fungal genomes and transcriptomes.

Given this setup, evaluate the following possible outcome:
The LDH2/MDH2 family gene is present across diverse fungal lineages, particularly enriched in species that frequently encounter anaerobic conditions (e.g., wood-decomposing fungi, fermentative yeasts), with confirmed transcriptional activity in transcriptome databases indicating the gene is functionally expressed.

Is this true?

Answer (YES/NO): NO